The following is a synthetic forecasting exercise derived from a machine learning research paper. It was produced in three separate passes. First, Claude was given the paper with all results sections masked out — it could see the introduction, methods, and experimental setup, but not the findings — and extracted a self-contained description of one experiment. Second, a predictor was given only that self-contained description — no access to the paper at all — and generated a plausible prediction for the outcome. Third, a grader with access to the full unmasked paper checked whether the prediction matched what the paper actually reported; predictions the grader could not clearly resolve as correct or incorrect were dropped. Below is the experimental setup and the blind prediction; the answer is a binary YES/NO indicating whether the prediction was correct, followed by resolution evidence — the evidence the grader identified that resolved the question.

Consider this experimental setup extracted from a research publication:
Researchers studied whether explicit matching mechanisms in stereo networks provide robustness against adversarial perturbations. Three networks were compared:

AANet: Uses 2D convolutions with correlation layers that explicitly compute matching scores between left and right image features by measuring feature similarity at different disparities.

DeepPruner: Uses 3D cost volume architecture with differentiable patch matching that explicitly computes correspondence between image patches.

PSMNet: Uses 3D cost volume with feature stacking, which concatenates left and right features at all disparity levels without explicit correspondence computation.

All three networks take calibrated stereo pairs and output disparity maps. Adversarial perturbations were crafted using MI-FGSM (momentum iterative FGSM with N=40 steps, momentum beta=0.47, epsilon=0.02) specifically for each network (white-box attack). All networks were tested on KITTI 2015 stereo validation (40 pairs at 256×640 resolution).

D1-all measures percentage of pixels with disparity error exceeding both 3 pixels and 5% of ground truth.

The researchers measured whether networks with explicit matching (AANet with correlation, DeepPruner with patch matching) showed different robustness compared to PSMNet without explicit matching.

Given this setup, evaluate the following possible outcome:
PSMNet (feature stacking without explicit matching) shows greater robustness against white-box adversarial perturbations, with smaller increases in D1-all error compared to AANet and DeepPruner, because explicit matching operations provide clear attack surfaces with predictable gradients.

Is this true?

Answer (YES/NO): NO